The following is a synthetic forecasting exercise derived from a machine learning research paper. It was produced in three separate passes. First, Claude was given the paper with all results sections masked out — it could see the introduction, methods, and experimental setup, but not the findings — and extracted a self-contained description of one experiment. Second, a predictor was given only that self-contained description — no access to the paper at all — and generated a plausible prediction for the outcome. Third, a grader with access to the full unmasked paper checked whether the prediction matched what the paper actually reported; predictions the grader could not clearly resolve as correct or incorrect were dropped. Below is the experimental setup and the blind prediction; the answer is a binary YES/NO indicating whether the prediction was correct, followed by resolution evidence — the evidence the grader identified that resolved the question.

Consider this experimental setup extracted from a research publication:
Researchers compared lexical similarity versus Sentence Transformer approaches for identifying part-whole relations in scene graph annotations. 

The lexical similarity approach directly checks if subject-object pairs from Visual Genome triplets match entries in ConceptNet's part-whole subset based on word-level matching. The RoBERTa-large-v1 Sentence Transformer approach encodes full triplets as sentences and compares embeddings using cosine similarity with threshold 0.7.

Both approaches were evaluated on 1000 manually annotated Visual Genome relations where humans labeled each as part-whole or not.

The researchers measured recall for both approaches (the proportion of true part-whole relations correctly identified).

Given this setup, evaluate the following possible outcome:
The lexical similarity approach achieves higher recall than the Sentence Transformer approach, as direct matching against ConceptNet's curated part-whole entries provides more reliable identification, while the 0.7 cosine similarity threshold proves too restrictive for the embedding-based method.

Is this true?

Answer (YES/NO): YES